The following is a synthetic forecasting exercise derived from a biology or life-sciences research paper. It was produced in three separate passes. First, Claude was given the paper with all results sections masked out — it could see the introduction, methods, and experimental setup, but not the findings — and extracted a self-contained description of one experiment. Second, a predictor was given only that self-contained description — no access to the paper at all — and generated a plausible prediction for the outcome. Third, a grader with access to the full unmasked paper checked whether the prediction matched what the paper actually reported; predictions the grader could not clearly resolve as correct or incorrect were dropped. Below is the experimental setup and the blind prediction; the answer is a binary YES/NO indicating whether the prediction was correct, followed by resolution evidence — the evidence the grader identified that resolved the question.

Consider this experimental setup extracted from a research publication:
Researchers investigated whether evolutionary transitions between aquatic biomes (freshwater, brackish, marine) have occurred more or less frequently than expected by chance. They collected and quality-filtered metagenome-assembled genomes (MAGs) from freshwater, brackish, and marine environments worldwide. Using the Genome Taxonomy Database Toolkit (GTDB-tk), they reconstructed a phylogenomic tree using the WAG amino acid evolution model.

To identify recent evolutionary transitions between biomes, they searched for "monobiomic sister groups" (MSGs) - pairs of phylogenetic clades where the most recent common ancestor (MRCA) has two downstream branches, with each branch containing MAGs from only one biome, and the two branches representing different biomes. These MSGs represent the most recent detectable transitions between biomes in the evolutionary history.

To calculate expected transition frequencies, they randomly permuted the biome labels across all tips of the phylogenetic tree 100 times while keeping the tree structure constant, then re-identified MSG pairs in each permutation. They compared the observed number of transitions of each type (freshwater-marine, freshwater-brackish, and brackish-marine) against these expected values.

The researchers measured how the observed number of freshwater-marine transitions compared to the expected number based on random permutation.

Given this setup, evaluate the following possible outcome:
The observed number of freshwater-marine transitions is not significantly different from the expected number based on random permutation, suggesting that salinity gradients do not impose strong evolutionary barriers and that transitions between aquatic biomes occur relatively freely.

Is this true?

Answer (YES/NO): NO